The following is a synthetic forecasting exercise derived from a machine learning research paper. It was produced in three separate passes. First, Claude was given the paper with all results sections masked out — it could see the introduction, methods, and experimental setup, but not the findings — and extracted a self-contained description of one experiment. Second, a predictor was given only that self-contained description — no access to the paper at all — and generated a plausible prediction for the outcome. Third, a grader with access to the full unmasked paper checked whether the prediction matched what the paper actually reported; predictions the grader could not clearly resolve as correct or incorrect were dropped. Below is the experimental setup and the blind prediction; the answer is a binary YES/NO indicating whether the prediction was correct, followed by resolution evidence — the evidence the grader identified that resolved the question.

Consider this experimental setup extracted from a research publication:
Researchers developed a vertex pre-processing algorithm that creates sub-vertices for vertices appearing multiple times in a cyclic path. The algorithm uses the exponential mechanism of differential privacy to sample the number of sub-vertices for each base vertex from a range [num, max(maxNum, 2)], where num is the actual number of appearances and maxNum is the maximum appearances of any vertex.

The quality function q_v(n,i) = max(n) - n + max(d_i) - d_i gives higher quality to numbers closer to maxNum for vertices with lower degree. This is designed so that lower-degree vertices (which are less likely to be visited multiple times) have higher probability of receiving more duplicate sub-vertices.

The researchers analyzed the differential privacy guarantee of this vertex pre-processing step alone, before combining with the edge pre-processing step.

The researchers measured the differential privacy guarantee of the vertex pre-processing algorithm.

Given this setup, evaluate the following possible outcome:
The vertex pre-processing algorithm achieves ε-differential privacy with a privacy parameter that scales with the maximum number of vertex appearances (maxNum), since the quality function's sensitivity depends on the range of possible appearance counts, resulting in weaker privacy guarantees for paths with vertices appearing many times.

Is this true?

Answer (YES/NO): NO